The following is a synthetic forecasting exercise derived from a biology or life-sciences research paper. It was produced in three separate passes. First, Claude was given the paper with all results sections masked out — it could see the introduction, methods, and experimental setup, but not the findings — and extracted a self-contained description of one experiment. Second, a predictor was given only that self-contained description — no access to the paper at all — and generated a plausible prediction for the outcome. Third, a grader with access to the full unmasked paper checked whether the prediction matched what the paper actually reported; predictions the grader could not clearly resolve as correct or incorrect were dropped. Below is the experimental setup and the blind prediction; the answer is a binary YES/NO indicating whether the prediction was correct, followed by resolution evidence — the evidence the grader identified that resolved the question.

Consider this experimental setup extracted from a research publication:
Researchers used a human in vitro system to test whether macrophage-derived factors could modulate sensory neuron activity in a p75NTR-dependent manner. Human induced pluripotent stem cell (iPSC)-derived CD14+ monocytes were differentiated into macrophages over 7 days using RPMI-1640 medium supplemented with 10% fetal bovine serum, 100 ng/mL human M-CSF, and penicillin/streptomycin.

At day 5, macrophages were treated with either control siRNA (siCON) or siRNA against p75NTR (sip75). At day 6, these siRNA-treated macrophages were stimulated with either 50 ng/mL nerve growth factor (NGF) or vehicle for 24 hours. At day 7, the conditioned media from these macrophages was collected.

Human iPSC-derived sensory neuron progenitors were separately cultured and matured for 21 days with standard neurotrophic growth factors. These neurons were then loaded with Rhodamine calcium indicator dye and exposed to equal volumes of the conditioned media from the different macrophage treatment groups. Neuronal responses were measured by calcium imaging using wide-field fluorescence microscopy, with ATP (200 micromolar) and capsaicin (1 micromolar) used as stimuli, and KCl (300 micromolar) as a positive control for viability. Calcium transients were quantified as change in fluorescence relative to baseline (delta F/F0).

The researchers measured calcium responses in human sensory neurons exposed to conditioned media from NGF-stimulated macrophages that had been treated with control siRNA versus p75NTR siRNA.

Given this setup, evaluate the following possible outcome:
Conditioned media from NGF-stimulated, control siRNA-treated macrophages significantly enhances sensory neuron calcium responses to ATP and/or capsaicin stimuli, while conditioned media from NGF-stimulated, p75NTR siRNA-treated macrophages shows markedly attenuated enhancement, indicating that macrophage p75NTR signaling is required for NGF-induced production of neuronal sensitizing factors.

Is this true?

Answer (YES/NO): NO